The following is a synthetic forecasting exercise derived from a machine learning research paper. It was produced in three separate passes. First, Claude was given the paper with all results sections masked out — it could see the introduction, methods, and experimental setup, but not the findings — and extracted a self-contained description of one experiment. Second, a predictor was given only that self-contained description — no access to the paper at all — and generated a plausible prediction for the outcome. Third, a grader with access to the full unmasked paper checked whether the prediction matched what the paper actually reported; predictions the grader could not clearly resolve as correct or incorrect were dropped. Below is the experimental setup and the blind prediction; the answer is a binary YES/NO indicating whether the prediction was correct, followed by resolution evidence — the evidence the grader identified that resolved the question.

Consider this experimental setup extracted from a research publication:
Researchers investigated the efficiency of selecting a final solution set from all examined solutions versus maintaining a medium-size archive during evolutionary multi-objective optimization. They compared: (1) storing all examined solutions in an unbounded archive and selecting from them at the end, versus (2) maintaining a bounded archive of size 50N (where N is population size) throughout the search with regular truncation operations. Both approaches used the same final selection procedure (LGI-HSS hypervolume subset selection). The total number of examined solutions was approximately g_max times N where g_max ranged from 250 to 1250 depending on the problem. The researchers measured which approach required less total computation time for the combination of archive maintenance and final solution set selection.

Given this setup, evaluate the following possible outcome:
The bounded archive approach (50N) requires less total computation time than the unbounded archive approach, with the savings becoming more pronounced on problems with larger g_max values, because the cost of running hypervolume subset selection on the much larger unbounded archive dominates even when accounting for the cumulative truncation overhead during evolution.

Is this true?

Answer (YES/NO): NO